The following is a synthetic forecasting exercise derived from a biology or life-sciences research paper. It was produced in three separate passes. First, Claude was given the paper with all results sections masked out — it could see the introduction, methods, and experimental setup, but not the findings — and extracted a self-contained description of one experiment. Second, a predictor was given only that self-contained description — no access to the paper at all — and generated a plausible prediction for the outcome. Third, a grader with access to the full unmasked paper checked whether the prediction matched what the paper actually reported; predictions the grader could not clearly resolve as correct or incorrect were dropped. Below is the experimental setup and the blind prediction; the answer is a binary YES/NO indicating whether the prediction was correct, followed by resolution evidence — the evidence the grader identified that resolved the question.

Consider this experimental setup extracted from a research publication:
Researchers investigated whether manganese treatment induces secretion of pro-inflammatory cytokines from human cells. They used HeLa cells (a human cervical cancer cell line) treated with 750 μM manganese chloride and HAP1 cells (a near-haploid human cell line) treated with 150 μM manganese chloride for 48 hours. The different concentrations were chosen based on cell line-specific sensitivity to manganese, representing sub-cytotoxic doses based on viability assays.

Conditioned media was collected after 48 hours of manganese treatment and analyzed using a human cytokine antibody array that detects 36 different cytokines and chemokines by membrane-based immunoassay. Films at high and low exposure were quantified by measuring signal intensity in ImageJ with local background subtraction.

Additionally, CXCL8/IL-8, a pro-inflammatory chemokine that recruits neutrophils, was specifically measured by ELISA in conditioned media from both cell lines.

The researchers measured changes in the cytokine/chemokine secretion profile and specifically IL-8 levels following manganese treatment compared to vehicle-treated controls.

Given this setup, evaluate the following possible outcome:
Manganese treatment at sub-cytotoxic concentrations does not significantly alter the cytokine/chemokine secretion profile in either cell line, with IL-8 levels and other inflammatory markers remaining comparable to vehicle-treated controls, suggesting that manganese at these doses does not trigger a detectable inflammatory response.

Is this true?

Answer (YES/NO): NO